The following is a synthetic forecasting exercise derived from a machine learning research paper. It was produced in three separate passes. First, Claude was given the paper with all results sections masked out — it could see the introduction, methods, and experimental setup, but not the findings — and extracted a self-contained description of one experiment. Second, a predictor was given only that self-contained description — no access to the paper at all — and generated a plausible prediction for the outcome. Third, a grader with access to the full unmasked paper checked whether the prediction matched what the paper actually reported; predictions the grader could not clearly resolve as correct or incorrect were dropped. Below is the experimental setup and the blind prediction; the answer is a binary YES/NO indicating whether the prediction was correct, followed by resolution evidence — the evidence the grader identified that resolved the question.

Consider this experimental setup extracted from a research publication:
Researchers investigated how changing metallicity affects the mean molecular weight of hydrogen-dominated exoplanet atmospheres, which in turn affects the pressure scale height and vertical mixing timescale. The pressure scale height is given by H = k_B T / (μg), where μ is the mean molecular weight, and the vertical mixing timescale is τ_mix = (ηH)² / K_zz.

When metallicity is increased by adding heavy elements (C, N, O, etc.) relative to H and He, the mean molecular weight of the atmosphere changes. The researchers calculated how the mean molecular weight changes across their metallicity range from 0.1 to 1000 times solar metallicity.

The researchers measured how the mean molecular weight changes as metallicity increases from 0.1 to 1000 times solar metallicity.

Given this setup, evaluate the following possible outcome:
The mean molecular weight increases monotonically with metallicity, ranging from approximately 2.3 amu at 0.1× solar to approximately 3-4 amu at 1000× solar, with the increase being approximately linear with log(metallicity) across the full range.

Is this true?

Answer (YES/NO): NO